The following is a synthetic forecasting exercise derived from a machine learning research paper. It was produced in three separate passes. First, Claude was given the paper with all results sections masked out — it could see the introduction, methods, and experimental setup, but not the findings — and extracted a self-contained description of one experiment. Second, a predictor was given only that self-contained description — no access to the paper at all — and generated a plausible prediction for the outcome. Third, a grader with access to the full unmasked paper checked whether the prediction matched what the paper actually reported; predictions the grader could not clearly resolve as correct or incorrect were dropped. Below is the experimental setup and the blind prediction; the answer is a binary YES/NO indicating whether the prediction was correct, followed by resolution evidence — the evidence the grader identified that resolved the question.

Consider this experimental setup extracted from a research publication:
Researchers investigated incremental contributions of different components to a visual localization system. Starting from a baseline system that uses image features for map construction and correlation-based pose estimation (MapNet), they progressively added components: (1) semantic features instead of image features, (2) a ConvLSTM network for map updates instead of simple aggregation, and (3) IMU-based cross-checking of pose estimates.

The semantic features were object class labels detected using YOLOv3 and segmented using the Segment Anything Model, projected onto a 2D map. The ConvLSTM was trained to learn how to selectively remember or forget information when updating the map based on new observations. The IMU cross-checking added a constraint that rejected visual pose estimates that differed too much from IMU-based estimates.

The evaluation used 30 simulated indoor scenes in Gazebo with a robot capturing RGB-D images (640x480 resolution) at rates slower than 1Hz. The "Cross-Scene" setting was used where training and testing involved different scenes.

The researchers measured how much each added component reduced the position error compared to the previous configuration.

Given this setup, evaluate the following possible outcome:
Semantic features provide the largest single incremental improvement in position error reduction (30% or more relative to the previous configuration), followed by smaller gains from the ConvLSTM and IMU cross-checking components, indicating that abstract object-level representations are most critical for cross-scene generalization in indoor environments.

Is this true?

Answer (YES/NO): NO